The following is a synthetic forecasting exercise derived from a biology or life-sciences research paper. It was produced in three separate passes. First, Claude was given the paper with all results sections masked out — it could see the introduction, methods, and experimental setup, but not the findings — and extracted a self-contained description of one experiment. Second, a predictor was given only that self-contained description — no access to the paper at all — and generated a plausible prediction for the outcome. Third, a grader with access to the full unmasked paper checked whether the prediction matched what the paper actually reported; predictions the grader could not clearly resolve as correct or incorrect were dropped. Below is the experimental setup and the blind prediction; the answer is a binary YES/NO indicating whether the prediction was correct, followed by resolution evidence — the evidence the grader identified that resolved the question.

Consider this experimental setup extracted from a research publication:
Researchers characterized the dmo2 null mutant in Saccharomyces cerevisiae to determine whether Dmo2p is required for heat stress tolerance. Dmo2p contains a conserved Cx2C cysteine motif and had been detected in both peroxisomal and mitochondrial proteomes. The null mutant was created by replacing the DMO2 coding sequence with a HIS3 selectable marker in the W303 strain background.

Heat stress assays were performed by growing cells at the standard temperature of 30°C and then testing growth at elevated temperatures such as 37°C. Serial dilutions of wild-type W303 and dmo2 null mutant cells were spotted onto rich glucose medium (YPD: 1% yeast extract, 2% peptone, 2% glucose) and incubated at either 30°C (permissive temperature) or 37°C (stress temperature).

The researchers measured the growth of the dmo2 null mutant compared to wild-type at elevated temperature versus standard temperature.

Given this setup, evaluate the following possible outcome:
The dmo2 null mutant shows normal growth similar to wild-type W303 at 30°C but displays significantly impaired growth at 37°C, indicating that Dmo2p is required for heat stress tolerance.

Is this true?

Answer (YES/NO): NO